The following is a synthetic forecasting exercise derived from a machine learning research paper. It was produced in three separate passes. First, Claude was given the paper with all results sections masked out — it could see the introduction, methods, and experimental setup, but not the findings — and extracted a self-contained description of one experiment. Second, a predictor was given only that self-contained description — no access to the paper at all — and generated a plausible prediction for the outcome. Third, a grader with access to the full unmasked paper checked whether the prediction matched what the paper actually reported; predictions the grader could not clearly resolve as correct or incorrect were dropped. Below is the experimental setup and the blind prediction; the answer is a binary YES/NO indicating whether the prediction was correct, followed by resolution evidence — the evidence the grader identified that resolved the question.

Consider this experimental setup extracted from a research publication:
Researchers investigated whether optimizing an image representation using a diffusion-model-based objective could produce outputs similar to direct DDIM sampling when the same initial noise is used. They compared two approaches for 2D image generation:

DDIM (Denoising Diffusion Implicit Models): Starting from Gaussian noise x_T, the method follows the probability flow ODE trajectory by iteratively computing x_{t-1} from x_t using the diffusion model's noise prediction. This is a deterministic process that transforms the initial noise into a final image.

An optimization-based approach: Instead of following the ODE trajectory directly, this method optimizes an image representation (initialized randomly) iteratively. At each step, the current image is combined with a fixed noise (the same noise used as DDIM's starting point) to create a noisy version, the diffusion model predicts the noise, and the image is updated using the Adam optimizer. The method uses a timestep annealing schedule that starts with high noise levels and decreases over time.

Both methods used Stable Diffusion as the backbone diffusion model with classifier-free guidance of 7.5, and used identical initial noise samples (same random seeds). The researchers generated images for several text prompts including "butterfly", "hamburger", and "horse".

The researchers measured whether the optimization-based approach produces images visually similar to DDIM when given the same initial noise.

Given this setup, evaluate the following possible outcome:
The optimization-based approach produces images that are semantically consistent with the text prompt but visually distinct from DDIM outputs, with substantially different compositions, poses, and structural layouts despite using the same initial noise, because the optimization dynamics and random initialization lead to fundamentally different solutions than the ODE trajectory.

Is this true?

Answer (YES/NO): NO